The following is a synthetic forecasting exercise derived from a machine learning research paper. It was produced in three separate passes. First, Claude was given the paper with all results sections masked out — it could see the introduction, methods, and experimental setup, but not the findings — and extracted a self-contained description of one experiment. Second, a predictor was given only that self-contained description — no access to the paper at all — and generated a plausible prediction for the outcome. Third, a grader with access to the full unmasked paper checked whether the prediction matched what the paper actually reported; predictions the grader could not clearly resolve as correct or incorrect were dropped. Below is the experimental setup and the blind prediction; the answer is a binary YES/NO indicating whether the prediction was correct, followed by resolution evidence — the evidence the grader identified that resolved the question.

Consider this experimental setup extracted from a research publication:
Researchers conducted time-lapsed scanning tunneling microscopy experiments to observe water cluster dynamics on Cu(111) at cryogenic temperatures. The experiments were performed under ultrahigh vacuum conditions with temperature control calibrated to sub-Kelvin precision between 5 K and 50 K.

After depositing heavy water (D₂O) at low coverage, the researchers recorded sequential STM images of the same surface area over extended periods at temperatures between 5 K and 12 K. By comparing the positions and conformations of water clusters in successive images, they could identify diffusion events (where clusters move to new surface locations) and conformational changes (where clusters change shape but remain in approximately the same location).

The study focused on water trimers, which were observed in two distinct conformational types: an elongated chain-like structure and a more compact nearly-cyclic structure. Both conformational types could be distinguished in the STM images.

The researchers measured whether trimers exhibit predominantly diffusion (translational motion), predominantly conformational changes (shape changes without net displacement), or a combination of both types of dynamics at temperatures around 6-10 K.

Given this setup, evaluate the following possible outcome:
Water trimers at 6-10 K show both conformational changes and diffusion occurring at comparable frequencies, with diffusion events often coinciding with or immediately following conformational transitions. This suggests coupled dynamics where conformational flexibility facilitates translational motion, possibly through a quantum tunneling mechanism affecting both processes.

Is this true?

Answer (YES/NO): NO